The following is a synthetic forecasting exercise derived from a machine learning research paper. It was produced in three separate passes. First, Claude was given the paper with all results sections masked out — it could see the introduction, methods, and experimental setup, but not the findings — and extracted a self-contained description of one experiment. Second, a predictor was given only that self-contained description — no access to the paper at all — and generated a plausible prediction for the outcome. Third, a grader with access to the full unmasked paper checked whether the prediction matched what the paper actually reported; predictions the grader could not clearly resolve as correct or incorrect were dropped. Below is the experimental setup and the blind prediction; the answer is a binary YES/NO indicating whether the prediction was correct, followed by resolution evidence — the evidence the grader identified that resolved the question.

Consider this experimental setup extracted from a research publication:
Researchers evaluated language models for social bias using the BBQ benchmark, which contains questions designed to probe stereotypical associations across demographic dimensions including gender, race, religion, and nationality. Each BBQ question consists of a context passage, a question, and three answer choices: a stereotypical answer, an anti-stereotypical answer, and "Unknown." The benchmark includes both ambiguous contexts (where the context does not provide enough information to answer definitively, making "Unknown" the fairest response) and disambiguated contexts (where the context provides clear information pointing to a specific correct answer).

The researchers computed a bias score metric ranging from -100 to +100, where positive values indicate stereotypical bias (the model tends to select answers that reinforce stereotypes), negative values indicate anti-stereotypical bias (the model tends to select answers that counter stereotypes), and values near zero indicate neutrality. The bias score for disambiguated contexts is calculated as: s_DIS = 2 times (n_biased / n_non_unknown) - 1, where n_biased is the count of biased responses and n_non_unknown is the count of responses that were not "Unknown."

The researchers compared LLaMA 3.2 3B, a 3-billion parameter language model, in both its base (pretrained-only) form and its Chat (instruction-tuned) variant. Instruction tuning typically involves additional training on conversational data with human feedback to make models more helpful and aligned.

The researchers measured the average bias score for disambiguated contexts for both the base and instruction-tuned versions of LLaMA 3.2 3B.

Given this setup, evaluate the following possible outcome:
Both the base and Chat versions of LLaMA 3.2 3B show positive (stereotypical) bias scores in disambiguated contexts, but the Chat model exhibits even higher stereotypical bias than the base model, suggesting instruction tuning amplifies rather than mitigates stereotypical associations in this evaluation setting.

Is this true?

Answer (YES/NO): YES